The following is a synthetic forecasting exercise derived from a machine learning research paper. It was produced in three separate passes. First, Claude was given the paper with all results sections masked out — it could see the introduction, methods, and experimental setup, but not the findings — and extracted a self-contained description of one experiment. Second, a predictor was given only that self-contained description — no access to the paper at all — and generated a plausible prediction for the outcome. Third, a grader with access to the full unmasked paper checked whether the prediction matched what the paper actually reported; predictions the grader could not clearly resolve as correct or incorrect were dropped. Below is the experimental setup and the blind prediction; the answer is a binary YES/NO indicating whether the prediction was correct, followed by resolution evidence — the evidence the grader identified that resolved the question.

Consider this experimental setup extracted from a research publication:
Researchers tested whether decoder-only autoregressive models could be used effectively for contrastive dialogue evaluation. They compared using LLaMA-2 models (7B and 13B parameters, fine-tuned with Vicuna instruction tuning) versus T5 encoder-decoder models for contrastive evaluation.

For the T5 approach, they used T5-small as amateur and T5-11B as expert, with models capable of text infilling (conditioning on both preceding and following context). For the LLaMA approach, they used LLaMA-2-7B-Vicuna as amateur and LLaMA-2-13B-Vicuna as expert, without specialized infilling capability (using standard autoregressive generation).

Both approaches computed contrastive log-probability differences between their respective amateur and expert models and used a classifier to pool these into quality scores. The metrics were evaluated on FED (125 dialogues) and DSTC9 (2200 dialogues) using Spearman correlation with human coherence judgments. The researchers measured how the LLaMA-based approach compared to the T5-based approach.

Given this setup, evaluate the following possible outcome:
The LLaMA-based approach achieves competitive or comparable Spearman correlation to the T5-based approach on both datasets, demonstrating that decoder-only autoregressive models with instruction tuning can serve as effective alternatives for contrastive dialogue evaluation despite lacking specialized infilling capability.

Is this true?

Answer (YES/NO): NO